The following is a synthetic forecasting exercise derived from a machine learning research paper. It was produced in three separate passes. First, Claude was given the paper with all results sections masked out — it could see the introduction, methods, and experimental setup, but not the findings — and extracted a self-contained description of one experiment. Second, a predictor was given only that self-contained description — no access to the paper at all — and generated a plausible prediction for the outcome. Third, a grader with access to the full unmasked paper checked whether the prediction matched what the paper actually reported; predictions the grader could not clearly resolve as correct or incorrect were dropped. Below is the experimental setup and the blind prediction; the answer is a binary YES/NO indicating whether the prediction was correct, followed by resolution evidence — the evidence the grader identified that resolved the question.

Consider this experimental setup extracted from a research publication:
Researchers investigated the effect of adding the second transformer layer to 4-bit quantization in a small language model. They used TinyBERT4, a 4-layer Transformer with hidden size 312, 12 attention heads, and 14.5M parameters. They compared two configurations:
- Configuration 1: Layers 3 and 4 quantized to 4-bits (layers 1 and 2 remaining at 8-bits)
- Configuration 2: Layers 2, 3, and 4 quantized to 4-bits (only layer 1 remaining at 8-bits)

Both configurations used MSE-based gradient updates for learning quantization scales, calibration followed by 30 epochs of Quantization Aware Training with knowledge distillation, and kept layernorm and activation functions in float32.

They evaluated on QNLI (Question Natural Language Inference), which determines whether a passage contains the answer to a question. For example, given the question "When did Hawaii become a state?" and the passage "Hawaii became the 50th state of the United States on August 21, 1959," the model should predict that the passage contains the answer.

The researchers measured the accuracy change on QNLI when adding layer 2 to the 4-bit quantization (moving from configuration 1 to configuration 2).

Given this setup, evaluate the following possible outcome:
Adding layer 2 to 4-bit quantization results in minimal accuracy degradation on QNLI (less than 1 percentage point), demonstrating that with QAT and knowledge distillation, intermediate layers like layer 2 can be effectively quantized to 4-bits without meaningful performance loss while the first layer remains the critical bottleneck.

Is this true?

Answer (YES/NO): NO